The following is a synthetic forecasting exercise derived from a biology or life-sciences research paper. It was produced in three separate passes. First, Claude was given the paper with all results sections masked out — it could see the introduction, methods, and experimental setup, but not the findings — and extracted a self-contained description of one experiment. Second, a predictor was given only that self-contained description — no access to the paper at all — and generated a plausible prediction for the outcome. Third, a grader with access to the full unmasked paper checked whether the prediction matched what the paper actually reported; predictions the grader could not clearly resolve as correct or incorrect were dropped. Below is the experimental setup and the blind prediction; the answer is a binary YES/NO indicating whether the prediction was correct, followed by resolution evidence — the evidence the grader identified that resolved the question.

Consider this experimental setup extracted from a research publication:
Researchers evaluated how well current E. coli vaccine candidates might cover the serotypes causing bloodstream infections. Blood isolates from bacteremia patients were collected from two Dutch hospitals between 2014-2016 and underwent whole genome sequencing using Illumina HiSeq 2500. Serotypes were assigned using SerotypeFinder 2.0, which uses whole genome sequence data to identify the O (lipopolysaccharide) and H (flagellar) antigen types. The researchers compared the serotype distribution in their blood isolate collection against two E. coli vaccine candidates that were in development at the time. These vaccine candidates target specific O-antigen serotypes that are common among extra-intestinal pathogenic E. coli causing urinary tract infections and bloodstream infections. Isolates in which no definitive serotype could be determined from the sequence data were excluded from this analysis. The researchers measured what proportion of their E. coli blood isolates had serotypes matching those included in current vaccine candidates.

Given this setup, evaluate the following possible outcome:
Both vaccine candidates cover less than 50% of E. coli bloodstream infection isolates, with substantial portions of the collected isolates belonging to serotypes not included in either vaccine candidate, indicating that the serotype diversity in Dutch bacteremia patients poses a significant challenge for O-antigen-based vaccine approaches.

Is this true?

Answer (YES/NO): NO